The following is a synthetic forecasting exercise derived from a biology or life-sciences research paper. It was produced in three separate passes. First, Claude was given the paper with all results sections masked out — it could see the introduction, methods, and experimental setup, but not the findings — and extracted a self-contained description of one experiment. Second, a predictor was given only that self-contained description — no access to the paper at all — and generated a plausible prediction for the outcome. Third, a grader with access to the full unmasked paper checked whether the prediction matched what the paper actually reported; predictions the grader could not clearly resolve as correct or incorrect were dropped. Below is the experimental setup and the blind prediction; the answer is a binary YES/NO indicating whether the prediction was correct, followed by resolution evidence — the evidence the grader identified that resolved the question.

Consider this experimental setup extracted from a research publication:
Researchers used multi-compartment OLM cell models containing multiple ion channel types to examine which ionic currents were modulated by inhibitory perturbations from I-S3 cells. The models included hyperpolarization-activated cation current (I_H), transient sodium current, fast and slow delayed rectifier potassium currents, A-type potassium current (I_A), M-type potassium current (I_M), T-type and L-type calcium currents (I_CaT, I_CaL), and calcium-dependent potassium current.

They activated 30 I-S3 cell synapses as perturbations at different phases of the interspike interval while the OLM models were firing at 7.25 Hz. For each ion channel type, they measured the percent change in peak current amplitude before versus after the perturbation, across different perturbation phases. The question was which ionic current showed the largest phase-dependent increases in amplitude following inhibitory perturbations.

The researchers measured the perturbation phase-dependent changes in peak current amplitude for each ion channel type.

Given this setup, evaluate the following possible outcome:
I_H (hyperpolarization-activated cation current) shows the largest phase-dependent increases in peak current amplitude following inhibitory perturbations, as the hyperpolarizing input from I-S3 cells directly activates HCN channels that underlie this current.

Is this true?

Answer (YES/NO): YES